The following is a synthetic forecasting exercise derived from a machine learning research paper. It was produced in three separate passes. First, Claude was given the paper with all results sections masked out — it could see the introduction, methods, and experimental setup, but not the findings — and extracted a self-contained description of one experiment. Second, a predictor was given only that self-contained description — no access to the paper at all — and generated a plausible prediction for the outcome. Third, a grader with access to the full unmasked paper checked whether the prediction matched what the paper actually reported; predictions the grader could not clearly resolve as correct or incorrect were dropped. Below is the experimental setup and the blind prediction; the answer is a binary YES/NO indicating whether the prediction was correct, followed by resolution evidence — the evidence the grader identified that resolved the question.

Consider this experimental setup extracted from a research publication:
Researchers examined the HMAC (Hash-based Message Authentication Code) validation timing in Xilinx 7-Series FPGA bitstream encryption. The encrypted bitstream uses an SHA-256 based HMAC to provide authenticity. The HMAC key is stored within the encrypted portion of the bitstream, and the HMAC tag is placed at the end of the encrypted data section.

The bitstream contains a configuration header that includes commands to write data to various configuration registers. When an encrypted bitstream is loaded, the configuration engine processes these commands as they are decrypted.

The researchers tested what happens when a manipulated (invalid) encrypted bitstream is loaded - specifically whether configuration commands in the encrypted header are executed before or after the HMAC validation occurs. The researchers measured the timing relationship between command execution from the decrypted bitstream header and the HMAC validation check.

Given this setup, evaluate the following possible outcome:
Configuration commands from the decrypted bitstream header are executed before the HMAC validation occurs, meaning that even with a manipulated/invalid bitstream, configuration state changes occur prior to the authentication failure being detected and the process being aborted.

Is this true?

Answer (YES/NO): YES